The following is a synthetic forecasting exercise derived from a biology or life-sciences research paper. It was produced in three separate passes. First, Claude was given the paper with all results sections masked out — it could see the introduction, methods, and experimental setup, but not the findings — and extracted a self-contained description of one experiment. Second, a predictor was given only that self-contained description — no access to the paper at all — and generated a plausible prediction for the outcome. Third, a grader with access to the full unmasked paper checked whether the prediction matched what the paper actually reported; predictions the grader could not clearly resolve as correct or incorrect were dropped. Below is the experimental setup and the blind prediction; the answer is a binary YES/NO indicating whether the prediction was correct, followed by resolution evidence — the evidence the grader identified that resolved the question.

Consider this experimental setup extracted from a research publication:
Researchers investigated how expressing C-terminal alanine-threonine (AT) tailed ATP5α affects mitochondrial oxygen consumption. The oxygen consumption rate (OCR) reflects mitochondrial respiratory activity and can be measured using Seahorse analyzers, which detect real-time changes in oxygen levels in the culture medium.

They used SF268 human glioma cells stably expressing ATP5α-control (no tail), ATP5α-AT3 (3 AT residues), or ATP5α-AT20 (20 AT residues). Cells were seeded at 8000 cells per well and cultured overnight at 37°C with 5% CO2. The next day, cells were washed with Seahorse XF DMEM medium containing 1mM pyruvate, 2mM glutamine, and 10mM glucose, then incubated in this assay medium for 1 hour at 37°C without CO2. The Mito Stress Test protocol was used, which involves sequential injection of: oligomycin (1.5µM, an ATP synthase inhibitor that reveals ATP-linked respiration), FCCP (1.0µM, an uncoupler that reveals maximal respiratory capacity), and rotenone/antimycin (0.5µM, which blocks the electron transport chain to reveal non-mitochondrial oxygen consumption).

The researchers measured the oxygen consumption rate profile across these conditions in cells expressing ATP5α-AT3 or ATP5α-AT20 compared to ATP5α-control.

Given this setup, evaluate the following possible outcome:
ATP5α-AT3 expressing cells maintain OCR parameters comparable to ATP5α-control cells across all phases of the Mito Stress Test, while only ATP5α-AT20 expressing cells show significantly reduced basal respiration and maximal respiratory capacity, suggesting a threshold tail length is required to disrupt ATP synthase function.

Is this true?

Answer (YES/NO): NO